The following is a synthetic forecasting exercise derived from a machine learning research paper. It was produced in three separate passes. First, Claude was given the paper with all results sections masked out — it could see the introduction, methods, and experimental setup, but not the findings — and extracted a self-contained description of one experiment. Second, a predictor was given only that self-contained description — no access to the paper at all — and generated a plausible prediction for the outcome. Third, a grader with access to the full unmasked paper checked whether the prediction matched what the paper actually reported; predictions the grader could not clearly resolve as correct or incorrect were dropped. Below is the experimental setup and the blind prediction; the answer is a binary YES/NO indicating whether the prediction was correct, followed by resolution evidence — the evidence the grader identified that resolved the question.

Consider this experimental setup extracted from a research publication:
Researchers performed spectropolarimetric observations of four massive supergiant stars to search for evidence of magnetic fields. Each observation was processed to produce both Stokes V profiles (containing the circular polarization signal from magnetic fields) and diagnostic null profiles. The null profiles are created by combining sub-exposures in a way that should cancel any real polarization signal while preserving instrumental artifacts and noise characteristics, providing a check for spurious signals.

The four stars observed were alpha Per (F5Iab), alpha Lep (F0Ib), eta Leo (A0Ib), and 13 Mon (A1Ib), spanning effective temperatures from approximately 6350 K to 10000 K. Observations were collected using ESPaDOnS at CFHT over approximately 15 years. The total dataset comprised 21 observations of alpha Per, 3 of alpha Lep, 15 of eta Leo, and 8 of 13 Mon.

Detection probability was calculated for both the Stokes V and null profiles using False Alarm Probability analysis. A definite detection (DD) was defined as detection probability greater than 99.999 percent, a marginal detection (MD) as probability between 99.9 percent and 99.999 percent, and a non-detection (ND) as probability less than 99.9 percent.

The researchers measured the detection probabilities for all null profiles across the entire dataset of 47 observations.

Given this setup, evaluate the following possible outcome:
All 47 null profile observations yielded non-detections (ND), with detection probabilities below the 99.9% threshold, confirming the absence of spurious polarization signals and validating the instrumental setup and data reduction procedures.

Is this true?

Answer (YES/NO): YES